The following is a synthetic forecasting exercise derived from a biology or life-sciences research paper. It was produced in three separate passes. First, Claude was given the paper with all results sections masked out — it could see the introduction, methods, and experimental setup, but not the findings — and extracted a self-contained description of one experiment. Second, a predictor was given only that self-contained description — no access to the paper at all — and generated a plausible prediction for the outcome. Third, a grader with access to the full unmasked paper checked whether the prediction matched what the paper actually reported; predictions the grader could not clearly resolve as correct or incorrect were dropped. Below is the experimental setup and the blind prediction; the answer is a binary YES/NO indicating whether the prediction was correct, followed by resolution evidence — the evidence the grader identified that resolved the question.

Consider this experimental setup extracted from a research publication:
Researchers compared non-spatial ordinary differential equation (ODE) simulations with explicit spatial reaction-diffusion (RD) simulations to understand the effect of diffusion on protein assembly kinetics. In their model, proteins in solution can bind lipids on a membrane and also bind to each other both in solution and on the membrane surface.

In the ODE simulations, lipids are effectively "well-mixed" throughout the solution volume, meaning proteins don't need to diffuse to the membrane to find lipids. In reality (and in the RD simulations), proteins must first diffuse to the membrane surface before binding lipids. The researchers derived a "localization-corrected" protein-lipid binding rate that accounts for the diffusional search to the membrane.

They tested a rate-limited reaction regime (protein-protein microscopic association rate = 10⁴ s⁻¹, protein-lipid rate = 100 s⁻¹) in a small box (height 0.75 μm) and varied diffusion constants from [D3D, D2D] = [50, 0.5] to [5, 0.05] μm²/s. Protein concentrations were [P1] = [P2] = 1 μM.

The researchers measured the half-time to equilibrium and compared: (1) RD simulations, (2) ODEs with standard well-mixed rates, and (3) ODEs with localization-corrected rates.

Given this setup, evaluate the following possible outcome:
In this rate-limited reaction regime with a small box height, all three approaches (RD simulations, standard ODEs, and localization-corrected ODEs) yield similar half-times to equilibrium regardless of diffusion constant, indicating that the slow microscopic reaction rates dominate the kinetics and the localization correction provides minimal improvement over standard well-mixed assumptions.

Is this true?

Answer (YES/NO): NO